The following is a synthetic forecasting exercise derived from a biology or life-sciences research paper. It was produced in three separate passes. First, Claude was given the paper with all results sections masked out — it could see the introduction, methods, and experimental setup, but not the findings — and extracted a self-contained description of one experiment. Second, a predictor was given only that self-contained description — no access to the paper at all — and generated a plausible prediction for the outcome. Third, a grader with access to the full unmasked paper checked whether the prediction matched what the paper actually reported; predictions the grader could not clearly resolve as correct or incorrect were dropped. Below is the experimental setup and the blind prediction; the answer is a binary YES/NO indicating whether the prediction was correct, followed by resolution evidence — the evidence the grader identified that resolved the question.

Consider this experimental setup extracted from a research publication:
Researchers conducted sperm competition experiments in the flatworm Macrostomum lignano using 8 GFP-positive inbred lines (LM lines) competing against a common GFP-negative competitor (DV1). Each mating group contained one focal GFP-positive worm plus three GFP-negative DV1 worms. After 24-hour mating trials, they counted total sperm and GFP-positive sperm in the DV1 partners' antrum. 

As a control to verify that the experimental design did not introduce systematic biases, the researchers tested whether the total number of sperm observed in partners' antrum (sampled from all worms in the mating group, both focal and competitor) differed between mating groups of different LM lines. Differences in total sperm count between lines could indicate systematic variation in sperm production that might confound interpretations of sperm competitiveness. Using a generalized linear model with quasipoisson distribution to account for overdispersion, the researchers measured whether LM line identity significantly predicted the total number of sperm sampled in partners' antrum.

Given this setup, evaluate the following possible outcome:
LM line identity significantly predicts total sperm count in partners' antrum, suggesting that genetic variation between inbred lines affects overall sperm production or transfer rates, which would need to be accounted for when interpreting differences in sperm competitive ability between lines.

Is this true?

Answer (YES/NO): NO